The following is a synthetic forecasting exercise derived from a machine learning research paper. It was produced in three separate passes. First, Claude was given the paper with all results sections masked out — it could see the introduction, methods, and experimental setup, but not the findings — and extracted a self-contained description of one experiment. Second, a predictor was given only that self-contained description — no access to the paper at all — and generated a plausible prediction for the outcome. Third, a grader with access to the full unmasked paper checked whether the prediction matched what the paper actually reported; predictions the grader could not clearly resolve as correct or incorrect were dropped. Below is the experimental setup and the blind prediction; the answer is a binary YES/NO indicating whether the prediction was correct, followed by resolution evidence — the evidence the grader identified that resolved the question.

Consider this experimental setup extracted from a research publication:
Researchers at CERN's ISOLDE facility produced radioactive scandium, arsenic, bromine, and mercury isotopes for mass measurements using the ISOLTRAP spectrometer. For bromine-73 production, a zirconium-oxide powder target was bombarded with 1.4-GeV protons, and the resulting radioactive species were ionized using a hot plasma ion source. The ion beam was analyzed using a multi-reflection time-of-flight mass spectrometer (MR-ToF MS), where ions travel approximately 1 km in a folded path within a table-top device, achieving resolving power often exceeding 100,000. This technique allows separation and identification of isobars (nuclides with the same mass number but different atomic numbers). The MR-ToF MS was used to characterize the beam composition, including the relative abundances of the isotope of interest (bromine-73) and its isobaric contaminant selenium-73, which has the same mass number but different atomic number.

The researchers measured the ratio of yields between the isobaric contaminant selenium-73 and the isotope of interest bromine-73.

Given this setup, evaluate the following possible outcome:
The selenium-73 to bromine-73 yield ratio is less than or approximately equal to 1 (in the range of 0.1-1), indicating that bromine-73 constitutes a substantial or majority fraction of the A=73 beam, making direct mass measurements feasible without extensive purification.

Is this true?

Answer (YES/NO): NO